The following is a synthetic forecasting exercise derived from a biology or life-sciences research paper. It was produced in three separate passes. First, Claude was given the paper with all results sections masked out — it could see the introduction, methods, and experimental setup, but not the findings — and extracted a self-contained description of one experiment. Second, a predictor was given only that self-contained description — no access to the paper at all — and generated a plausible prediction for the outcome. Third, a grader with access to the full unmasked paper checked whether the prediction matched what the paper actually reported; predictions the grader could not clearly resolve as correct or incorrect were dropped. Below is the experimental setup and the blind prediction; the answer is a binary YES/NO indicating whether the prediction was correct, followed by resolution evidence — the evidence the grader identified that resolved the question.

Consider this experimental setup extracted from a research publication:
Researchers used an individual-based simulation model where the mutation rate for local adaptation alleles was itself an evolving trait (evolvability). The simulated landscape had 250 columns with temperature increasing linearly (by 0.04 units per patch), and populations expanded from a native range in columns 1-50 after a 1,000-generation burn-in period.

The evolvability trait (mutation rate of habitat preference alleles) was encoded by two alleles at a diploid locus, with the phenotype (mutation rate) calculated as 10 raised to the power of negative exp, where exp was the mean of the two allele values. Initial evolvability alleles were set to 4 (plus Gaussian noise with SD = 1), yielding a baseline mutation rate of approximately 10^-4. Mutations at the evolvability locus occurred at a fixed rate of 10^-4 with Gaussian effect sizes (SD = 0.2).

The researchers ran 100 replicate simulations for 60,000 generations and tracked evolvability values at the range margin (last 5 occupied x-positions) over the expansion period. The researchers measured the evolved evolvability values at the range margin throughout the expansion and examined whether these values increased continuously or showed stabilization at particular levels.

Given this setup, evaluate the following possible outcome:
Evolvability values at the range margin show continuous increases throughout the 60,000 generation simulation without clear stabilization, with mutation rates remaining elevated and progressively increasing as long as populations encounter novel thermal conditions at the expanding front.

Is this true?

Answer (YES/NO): NO